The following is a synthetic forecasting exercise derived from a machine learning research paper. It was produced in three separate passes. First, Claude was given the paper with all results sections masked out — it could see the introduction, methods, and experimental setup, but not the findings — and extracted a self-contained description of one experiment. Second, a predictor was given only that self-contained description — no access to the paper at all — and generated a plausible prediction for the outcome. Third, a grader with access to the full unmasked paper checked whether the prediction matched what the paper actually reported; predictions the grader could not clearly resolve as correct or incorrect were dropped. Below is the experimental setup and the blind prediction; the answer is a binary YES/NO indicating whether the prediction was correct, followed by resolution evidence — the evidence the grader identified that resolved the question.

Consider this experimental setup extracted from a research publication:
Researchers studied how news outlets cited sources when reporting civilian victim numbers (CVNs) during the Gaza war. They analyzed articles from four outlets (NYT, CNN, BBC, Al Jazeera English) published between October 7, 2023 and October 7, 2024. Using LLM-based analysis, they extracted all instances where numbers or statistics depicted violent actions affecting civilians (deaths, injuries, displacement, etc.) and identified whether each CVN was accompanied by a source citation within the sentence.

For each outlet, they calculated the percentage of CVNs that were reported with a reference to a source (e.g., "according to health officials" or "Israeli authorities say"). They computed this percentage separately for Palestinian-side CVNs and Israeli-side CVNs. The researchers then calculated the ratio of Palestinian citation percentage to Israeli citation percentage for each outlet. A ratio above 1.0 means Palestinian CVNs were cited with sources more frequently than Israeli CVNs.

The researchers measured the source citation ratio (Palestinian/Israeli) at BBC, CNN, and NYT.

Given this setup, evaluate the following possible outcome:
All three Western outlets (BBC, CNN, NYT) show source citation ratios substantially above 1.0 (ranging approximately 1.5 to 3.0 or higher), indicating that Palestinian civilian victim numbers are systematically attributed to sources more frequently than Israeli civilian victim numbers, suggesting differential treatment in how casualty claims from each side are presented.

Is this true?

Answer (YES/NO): YES